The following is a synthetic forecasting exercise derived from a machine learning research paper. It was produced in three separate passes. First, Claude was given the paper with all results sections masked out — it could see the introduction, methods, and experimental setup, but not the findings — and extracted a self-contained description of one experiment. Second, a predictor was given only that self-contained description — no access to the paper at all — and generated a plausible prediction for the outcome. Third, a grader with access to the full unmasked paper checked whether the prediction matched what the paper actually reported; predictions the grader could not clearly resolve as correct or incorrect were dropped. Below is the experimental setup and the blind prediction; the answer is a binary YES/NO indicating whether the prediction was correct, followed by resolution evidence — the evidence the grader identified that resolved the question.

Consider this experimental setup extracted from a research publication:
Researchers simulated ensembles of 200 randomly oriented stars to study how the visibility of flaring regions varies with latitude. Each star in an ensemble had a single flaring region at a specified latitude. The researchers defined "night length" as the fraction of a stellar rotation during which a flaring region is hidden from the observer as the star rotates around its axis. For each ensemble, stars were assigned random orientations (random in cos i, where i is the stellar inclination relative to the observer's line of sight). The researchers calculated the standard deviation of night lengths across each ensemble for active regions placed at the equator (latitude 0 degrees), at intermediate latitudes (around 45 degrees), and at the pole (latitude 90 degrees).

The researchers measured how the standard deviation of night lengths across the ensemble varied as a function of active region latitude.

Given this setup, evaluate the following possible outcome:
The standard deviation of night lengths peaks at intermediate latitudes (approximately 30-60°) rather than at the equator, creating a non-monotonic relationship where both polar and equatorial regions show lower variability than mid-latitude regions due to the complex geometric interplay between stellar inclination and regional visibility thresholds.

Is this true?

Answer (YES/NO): YES